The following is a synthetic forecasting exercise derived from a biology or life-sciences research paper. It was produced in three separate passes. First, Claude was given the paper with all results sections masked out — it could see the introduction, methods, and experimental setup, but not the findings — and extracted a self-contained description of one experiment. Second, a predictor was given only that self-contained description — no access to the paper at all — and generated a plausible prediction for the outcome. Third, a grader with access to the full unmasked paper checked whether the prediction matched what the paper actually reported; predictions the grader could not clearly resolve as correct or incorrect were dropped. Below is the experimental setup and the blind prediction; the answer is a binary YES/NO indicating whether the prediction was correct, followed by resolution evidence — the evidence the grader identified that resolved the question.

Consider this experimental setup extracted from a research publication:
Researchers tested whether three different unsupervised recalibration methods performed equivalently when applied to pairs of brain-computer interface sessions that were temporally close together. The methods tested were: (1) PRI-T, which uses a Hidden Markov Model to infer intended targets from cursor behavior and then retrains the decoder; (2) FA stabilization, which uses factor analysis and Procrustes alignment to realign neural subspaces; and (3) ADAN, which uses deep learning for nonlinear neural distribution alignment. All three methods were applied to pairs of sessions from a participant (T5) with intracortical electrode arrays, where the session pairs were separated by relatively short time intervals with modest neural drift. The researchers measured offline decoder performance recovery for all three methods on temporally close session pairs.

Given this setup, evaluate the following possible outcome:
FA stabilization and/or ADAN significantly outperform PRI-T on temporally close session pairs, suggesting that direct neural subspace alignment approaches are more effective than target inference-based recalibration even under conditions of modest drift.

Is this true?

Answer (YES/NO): NO